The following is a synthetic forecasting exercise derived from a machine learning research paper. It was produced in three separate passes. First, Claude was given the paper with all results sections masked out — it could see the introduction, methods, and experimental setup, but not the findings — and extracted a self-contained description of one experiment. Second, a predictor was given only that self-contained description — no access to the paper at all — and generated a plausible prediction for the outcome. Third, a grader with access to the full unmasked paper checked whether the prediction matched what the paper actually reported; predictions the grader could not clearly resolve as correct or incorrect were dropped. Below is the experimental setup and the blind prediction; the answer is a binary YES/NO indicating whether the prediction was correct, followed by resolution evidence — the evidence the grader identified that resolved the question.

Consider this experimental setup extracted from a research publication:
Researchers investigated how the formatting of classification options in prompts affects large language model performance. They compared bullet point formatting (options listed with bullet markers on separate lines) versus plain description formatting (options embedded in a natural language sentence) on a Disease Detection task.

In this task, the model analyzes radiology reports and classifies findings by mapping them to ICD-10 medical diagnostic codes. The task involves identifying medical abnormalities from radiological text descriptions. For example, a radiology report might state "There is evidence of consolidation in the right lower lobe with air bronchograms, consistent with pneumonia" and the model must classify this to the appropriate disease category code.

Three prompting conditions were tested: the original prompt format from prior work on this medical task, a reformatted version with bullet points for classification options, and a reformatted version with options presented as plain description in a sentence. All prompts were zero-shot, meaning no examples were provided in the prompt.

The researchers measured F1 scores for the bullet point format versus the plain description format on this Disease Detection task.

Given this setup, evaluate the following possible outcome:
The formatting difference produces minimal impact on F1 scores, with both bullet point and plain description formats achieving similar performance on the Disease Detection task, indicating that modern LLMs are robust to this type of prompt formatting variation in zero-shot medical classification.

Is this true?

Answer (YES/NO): YES